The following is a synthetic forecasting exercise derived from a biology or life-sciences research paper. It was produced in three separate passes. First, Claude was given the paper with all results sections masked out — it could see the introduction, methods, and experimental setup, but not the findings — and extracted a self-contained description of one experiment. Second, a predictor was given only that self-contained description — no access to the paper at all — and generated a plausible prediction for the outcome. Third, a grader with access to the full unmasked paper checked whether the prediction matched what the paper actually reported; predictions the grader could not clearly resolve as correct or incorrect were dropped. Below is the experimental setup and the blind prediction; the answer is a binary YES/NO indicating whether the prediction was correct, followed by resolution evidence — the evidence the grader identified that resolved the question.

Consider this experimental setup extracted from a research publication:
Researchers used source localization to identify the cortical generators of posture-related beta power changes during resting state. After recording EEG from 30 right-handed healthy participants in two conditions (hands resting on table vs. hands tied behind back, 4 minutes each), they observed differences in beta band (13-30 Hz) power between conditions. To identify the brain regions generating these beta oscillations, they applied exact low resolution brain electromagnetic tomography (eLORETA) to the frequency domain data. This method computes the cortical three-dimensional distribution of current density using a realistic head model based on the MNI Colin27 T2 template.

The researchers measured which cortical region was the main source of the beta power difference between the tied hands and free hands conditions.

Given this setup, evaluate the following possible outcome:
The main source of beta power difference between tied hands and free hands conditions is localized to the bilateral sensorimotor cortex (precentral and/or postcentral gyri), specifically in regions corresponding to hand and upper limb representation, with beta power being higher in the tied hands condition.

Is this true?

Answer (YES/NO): NO